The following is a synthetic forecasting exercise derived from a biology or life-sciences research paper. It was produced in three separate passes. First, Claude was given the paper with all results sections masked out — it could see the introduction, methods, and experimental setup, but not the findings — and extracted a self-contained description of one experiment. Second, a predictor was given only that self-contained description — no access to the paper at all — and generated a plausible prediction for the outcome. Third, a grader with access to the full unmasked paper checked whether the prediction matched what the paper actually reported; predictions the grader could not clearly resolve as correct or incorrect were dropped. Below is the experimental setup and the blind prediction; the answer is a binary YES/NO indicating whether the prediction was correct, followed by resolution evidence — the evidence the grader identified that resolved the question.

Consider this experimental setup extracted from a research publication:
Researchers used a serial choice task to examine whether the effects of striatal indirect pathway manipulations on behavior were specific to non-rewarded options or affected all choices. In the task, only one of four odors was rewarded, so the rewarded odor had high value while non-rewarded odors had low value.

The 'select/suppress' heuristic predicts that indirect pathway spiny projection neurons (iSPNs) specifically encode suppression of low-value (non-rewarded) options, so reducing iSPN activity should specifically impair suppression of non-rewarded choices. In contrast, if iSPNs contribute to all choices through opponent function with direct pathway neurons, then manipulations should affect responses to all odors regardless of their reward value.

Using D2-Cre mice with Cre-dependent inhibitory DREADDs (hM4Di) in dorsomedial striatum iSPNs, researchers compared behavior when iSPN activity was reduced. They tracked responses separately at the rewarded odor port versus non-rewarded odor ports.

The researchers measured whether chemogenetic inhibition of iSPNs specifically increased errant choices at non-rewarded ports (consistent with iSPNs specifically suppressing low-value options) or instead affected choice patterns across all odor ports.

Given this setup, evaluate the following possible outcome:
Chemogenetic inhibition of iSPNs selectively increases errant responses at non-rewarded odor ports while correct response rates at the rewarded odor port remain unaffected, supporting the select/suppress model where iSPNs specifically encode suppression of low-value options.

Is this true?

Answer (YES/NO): NO